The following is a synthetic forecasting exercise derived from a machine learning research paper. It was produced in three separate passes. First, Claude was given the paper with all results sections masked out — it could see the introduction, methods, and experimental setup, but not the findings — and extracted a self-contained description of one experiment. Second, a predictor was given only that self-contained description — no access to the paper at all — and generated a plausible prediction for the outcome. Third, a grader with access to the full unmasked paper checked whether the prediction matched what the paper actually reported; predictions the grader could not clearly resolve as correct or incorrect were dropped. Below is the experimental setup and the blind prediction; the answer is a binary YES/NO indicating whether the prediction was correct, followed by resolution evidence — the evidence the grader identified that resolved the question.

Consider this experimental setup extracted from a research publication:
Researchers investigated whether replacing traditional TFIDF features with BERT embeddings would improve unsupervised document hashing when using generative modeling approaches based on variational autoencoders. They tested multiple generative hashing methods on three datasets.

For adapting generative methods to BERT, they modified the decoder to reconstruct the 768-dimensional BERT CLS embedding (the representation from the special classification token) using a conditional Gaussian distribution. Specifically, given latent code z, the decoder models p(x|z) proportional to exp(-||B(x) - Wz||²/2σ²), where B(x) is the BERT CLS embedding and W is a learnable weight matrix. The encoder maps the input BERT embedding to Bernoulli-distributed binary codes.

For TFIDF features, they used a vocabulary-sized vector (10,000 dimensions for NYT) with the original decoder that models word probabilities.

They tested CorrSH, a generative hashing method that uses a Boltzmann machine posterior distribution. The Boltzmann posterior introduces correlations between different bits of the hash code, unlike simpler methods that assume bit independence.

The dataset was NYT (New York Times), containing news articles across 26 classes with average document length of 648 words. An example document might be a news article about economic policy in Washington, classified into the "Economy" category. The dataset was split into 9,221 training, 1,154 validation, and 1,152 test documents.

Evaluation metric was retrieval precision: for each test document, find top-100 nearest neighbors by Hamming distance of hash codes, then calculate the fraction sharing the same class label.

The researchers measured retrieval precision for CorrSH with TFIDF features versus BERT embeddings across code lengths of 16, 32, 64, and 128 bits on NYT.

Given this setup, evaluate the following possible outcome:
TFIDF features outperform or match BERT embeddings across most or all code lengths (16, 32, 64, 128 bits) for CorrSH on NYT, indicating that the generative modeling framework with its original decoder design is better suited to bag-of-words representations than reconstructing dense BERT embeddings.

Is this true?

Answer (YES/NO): YES